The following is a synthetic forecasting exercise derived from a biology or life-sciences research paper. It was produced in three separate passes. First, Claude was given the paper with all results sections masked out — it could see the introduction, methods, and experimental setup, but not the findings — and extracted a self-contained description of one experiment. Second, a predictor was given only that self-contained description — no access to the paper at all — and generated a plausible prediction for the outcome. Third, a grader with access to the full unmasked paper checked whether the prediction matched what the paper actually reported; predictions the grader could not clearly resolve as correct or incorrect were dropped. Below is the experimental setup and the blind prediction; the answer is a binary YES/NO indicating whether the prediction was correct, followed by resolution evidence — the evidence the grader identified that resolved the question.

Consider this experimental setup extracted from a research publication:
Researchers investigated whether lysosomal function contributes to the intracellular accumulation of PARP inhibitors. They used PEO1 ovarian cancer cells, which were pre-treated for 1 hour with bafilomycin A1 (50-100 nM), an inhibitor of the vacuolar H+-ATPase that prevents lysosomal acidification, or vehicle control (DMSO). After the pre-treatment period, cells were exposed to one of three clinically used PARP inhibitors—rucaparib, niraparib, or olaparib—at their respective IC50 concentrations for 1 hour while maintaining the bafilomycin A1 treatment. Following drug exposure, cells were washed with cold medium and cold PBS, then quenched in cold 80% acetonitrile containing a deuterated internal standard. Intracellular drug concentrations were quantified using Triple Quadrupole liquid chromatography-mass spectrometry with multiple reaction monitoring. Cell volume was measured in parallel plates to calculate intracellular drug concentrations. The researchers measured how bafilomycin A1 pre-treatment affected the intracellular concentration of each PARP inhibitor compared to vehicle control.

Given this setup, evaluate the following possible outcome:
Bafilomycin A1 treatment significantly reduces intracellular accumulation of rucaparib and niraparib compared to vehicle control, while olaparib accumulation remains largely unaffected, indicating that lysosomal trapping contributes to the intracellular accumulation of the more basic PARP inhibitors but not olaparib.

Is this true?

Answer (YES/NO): YES